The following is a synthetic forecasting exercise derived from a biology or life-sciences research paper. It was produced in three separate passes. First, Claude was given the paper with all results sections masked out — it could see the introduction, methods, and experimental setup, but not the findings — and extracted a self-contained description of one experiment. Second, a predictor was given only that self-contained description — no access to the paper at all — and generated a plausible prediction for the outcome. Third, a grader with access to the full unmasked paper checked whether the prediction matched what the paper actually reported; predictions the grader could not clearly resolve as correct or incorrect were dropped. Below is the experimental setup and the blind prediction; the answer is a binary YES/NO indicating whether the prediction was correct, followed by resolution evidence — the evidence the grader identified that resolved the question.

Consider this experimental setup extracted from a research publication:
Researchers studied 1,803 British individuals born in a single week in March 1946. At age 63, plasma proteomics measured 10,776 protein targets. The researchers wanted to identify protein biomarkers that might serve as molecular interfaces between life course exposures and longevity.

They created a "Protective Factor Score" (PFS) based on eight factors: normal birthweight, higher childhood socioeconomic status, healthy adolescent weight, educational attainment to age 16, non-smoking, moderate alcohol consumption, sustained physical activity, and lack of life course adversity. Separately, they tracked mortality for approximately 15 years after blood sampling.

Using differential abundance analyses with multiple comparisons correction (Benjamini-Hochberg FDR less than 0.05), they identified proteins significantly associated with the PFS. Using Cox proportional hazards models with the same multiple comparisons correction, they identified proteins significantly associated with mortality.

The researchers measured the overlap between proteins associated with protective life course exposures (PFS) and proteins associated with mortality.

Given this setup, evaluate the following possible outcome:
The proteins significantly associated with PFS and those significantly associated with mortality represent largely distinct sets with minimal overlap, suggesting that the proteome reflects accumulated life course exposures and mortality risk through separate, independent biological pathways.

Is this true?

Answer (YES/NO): NO